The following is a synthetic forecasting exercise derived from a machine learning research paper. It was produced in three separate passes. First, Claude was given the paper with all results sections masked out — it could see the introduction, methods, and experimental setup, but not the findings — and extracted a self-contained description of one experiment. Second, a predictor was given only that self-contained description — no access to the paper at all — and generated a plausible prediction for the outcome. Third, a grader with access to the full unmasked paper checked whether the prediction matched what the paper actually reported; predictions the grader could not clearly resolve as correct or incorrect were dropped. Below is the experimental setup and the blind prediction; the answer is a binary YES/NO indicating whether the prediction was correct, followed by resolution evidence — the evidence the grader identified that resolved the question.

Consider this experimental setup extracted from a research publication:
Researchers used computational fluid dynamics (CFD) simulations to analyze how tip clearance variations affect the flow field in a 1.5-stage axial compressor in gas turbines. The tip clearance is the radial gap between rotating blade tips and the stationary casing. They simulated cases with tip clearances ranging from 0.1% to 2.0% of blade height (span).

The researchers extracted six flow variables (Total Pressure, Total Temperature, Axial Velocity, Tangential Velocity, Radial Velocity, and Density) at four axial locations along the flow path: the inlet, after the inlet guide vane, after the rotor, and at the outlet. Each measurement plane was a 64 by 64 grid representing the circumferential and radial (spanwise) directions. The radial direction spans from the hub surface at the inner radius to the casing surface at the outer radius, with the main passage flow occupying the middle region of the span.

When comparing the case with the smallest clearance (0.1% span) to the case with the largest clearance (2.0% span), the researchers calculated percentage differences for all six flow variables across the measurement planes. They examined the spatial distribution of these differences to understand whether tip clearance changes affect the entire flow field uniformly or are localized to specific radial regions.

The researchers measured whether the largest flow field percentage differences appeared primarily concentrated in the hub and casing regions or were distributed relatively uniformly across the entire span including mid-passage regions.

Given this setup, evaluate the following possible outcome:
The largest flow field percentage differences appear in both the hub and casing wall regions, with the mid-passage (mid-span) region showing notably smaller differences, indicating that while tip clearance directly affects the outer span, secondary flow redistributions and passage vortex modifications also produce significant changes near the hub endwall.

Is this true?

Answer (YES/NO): YES